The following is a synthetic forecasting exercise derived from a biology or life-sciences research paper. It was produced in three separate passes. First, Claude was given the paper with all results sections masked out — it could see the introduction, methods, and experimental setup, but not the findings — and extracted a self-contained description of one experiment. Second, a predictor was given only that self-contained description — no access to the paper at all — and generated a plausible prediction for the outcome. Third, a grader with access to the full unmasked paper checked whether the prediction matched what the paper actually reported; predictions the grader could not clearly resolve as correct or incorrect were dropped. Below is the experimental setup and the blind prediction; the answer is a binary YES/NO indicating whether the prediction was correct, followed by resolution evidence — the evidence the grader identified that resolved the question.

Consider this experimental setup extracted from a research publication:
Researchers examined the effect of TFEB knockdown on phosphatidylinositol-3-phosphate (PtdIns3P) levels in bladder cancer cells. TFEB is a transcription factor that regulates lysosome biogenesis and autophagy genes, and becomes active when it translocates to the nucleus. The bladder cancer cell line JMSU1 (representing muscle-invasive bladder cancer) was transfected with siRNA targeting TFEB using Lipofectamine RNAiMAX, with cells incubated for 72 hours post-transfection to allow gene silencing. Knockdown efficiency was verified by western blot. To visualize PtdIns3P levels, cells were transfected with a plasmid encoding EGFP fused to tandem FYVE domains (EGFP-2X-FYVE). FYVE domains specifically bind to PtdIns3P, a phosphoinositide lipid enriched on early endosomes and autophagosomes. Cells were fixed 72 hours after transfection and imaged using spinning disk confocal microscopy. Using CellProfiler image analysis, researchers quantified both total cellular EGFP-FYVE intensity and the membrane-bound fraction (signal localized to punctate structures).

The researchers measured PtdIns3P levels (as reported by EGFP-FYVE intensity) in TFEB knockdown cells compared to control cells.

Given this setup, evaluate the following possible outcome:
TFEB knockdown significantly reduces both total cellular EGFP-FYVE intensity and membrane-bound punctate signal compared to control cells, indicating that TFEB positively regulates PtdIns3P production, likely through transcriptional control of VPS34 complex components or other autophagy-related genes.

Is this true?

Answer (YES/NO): NO